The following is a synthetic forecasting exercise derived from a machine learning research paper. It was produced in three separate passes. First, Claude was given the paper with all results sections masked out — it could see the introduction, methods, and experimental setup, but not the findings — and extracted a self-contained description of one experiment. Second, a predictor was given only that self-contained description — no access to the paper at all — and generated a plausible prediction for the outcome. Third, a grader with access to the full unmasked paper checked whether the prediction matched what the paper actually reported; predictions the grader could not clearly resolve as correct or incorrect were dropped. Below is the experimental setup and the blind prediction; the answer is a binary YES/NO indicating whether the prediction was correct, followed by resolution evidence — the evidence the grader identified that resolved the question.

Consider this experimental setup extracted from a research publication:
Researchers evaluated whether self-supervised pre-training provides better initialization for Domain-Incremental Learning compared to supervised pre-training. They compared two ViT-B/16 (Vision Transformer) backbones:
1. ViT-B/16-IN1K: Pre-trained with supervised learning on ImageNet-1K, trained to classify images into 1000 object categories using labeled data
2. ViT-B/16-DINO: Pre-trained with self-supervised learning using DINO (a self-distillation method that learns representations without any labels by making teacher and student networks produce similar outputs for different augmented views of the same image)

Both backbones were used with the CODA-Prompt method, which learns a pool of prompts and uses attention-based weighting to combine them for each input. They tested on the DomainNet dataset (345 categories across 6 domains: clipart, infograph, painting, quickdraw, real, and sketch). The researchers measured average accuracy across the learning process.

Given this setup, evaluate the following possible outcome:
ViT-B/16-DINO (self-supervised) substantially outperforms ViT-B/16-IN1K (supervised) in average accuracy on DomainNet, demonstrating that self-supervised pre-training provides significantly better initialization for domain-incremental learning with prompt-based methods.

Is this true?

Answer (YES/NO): NO